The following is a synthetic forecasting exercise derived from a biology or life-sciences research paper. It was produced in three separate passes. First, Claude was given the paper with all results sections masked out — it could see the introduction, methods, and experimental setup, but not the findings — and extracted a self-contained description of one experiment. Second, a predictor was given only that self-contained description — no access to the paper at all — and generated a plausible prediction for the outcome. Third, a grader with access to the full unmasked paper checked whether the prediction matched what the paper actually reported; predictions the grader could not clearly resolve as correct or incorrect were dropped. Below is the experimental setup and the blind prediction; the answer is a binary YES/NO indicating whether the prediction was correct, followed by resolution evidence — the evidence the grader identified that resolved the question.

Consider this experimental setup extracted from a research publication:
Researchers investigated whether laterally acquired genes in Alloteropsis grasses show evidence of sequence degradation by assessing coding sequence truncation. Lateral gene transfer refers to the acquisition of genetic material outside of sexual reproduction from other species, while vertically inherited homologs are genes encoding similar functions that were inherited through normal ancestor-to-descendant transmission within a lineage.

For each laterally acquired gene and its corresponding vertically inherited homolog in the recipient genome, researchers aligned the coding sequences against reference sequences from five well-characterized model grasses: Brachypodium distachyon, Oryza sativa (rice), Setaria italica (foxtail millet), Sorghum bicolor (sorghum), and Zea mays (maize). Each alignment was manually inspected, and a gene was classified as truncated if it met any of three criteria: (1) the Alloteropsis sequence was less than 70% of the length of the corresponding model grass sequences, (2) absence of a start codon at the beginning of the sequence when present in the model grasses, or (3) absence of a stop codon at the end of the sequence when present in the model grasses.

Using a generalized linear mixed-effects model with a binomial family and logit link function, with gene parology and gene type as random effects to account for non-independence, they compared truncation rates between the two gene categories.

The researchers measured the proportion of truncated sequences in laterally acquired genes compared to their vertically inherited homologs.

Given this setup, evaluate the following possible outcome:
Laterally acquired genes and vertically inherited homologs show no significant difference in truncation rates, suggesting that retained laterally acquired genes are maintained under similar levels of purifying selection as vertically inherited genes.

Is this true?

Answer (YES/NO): NO